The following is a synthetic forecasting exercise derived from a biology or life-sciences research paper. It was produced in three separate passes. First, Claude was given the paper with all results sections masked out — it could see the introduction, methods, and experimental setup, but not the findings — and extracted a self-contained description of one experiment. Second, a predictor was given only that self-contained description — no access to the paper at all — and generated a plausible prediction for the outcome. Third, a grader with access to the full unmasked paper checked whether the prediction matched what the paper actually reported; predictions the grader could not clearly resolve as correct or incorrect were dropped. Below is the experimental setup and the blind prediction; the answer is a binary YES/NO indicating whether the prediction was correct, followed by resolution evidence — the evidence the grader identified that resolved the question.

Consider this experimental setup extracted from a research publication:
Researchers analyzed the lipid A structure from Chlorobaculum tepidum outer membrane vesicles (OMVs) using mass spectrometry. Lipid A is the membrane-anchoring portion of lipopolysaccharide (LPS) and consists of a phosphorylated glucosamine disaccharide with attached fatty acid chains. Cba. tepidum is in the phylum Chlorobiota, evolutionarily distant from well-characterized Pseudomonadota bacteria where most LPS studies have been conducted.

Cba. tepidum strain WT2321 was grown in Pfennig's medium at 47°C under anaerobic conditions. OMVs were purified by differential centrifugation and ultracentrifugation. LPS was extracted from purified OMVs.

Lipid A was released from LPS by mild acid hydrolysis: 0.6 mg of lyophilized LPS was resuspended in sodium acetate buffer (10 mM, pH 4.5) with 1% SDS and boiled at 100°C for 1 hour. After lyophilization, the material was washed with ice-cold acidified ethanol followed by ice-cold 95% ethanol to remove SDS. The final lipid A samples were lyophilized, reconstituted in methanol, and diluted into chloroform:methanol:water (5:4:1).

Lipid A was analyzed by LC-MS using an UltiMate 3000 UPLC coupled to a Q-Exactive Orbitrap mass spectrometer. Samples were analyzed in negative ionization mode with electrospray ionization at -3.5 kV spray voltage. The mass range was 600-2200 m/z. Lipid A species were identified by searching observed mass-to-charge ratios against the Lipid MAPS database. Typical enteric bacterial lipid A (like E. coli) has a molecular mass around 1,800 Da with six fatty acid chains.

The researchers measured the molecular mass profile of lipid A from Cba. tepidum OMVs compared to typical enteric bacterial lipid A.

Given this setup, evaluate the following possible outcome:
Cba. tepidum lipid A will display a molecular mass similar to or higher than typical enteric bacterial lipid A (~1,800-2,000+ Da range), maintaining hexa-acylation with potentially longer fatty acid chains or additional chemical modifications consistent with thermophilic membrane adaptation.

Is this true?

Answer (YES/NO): NO